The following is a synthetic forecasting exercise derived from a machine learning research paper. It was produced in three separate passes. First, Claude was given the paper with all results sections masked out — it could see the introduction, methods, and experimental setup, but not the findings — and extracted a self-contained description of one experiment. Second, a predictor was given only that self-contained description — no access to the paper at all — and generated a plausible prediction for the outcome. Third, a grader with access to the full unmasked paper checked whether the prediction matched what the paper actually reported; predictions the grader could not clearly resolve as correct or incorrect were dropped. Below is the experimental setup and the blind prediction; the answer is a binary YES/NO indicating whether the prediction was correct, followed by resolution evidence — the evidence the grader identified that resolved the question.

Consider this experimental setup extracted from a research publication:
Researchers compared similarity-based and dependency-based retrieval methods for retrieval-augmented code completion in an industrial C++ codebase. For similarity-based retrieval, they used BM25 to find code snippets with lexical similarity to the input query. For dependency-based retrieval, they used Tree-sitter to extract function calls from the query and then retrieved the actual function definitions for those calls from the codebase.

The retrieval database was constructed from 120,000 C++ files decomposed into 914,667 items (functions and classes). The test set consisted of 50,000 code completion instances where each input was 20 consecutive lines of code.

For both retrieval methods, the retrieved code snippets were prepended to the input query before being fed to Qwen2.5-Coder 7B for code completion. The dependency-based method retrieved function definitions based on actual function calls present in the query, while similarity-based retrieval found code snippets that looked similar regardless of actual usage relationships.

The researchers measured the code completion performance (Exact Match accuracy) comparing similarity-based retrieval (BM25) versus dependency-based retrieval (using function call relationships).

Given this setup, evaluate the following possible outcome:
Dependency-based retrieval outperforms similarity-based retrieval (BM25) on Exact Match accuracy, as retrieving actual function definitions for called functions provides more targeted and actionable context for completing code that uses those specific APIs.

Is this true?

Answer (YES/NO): NO